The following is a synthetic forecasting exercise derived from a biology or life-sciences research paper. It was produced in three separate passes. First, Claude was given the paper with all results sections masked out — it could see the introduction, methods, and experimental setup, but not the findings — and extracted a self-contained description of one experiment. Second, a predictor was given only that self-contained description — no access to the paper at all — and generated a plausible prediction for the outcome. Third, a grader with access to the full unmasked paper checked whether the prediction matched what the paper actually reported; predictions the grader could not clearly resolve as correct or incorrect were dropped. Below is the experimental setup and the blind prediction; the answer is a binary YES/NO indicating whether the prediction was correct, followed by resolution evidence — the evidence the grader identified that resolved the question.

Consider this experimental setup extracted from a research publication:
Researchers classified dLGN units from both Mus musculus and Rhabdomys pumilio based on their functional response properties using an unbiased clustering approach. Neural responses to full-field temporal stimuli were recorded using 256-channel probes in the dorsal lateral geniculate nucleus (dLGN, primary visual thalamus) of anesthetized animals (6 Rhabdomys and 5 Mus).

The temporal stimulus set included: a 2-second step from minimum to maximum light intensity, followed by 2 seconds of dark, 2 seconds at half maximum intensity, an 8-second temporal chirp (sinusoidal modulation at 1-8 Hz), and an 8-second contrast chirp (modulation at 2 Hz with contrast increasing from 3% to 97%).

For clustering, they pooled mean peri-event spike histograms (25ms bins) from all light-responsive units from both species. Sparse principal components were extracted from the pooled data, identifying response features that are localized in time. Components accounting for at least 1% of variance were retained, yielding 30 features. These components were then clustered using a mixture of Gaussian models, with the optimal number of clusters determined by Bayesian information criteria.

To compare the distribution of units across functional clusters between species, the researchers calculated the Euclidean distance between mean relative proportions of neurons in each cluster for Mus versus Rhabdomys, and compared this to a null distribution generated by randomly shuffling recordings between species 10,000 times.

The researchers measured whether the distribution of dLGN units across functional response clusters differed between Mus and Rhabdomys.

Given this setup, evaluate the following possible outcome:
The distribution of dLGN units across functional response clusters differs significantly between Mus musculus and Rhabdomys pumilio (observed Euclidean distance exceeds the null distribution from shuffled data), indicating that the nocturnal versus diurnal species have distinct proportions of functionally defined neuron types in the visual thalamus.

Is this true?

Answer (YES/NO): YES